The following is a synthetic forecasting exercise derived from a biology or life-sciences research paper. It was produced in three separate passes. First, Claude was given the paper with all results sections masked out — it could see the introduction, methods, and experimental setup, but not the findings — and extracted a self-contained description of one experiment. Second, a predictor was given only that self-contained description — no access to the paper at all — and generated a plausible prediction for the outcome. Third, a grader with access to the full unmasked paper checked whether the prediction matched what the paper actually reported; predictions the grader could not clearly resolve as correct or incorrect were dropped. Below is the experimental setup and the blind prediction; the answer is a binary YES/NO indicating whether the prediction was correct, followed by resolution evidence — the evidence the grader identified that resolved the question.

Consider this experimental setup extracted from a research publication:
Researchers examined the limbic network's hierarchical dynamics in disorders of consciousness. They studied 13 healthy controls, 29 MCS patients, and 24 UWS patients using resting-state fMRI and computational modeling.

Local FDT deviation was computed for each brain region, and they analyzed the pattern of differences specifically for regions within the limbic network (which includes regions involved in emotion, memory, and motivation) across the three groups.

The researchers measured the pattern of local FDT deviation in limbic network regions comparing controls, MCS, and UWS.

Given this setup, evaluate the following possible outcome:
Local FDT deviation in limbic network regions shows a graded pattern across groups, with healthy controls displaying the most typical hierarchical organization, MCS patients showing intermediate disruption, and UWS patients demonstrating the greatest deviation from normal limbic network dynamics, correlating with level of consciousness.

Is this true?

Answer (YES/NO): NO